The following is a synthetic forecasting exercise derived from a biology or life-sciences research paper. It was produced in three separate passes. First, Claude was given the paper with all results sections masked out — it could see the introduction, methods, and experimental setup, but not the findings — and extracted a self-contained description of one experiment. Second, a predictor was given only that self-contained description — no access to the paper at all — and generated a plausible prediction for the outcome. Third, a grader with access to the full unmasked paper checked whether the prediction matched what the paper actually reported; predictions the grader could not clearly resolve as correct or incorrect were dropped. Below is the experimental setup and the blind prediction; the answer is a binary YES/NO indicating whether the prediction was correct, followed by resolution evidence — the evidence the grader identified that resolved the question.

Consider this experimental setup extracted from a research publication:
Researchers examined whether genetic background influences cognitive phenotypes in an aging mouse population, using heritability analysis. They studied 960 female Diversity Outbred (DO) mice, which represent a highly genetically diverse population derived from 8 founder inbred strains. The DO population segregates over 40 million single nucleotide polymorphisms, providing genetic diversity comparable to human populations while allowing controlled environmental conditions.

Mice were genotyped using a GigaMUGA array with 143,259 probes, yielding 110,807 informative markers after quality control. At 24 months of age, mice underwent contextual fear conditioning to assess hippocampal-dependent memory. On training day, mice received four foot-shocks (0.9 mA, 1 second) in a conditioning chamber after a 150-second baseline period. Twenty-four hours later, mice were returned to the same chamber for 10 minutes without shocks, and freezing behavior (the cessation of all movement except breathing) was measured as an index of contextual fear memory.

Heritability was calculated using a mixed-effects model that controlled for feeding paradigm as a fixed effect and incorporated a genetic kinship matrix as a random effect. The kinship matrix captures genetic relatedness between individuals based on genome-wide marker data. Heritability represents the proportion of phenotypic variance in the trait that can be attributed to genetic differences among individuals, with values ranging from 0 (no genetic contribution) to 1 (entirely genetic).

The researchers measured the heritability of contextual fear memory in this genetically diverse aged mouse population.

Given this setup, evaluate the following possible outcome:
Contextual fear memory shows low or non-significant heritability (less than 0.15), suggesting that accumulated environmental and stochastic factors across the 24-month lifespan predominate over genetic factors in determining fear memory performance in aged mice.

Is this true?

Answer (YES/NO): NO